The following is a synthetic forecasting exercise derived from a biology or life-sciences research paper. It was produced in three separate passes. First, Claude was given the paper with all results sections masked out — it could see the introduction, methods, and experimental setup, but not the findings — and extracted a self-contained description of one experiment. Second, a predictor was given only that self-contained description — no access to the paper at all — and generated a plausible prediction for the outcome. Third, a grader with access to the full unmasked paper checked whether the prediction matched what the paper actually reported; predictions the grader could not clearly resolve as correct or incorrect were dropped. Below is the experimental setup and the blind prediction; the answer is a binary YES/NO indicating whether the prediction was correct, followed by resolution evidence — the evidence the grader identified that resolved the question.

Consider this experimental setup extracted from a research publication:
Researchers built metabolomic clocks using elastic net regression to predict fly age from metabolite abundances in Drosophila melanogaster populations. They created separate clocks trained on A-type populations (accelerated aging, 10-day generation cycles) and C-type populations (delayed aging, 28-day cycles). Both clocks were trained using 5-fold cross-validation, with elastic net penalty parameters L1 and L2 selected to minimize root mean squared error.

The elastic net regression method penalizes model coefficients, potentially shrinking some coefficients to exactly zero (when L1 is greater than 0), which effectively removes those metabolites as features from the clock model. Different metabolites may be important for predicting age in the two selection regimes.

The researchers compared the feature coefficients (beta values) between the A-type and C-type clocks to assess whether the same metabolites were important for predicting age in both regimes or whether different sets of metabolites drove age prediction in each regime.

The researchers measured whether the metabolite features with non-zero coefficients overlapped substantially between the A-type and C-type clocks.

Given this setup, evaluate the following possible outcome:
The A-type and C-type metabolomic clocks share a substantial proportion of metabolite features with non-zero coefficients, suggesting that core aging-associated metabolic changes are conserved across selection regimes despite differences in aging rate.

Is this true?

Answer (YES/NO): NO